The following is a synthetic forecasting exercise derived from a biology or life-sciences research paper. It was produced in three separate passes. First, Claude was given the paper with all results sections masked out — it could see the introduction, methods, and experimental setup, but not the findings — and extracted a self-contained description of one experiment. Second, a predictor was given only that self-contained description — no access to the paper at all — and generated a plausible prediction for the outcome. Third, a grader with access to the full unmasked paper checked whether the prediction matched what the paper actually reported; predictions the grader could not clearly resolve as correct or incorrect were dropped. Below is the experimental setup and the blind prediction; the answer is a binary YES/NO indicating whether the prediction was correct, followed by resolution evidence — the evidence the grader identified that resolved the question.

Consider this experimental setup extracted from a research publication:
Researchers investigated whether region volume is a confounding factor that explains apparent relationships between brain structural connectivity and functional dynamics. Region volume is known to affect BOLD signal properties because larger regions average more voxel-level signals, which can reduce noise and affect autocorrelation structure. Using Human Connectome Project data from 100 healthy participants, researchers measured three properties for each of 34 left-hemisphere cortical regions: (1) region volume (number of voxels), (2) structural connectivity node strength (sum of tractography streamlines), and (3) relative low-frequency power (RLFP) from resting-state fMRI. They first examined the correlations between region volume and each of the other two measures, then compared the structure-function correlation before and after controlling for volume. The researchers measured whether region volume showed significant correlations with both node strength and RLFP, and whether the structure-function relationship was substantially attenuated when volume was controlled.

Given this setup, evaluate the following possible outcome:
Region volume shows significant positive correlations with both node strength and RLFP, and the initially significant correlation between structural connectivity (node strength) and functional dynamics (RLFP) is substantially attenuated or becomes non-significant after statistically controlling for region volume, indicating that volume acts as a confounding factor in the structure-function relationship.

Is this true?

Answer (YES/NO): NO